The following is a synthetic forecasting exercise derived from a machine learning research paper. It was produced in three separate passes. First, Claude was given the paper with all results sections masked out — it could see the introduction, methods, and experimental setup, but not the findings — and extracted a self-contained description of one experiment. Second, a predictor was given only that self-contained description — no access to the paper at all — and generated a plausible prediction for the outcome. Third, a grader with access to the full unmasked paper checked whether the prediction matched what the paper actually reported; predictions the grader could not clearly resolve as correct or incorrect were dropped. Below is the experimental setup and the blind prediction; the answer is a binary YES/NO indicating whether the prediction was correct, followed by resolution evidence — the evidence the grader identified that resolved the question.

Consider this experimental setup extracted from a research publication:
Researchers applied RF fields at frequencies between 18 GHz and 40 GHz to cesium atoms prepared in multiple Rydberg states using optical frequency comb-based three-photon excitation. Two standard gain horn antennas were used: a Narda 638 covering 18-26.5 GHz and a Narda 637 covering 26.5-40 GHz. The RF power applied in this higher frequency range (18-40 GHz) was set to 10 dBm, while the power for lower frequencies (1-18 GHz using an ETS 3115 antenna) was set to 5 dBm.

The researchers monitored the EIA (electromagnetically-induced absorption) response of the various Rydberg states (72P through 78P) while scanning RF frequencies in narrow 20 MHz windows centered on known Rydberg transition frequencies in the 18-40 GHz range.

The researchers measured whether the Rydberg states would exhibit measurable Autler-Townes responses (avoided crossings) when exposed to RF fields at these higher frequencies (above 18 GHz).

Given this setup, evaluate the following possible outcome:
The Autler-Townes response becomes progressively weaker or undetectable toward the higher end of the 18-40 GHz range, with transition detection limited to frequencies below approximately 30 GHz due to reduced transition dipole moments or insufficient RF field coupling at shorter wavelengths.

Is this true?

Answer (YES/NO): NO